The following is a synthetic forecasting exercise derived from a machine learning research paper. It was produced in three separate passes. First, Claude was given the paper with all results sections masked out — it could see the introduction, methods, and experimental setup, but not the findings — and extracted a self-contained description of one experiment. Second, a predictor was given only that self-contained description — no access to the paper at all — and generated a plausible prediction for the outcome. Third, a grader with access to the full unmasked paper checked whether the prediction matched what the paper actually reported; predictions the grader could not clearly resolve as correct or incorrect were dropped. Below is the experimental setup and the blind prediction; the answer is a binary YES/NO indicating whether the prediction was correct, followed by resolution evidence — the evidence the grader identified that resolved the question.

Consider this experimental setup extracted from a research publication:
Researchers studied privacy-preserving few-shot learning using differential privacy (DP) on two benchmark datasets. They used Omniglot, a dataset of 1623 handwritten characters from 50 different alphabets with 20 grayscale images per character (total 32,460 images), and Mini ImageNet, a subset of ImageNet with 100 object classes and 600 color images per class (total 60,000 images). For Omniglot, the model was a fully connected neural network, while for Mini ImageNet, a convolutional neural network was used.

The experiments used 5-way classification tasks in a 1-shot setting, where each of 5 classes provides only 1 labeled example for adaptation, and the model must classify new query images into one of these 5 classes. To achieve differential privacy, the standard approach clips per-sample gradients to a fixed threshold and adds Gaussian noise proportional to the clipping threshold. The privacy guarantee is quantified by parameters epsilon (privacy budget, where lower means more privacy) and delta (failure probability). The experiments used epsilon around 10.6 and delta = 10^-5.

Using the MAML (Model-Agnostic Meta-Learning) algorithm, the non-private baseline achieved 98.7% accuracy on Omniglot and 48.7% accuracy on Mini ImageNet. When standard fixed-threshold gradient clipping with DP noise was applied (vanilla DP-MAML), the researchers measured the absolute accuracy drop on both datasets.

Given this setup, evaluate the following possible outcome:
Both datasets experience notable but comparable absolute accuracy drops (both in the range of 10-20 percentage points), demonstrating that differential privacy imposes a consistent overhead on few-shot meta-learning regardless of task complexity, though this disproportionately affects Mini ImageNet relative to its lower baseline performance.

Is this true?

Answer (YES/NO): NO